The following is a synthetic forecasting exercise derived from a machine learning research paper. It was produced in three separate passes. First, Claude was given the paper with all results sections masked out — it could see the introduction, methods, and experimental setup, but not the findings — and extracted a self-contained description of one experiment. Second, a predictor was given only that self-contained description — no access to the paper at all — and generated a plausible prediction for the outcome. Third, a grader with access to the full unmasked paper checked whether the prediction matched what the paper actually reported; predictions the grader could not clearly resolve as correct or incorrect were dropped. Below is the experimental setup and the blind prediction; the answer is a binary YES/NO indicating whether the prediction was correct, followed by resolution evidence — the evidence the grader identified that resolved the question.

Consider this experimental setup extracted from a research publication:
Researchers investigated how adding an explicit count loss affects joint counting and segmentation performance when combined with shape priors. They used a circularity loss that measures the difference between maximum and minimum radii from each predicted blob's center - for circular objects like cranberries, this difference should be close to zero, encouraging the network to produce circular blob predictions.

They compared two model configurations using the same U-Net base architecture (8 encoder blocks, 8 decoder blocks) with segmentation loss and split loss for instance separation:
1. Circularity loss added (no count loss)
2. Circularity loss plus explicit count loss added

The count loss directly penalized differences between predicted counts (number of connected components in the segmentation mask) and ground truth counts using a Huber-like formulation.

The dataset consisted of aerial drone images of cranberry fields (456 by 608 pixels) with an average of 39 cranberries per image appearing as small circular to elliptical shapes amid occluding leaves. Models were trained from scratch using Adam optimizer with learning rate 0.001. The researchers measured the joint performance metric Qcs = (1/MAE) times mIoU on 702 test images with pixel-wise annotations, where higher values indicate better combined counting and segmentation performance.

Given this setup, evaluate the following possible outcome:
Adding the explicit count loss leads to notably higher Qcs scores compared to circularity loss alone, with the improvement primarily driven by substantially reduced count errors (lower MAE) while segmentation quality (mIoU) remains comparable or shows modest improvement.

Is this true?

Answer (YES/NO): NO